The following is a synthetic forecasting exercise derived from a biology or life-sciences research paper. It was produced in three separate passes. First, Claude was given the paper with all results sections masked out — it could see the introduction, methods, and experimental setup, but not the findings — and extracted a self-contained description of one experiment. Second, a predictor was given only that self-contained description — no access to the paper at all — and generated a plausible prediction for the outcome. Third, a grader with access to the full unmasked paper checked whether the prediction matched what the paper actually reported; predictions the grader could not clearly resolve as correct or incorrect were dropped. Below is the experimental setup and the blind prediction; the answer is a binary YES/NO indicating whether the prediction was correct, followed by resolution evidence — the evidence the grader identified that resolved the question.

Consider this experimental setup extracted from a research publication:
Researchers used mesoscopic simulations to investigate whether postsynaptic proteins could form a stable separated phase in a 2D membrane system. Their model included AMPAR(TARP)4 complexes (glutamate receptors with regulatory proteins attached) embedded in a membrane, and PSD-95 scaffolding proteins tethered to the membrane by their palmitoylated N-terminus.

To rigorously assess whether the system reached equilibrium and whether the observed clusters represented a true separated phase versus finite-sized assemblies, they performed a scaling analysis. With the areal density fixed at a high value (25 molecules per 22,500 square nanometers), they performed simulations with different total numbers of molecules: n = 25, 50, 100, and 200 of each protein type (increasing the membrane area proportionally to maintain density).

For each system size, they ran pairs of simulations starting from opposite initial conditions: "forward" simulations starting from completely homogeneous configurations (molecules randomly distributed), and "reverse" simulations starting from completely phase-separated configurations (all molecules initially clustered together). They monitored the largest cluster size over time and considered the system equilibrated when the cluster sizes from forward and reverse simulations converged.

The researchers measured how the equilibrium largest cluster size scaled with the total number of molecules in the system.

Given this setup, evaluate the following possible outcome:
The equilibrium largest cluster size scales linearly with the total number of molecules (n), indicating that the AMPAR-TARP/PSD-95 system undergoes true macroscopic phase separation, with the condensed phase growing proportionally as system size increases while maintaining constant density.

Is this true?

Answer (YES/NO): NO